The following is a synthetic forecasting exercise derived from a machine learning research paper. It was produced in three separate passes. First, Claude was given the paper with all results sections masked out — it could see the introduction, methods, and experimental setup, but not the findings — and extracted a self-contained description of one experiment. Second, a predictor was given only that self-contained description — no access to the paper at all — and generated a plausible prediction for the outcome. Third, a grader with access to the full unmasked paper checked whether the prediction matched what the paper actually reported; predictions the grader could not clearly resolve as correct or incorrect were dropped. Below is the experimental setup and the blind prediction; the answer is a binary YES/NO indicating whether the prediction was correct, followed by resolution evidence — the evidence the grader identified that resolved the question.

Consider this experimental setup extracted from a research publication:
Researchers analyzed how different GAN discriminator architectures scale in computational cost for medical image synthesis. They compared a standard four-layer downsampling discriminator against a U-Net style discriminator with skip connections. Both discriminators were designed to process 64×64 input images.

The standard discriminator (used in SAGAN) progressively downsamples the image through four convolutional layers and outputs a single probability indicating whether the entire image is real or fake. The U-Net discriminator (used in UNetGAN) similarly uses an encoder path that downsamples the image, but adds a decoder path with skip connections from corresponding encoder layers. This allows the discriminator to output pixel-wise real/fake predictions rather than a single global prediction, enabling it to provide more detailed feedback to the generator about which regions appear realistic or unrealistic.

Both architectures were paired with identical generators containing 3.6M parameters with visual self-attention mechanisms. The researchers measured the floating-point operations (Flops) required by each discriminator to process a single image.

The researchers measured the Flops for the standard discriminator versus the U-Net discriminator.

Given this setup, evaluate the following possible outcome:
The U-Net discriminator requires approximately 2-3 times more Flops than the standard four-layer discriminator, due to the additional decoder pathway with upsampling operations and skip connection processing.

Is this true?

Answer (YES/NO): YES